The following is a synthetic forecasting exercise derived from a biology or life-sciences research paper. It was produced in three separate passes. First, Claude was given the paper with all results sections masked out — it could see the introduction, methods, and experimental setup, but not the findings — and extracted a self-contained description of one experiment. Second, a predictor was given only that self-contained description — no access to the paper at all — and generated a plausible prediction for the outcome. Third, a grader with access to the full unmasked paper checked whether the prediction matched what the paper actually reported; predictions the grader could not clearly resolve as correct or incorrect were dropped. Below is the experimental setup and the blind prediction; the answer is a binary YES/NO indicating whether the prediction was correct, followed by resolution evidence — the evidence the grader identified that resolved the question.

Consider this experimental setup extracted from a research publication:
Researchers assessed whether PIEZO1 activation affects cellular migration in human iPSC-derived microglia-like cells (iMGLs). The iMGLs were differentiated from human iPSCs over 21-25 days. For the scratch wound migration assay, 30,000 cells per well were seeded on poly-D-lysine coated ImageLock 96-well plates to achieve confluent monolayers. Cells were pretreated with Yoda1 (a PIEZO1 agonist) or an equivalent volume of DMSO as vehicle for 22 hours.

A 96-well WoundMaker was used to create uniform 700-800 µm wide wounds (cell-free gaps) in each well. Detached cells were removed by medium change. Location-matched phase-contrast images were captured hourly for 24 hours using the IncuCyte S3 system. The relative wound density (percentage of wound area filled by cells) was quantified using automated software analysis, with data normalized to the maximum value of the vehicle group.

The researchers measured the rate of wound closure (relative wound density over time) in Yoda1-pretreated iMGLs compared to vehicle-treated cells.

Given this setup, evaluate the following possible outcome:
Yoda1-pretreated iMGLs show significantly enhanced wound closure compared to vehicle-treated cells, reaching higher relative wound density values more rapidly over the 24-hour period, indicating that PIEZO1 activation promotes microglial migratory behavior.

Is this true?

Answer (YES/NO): YES